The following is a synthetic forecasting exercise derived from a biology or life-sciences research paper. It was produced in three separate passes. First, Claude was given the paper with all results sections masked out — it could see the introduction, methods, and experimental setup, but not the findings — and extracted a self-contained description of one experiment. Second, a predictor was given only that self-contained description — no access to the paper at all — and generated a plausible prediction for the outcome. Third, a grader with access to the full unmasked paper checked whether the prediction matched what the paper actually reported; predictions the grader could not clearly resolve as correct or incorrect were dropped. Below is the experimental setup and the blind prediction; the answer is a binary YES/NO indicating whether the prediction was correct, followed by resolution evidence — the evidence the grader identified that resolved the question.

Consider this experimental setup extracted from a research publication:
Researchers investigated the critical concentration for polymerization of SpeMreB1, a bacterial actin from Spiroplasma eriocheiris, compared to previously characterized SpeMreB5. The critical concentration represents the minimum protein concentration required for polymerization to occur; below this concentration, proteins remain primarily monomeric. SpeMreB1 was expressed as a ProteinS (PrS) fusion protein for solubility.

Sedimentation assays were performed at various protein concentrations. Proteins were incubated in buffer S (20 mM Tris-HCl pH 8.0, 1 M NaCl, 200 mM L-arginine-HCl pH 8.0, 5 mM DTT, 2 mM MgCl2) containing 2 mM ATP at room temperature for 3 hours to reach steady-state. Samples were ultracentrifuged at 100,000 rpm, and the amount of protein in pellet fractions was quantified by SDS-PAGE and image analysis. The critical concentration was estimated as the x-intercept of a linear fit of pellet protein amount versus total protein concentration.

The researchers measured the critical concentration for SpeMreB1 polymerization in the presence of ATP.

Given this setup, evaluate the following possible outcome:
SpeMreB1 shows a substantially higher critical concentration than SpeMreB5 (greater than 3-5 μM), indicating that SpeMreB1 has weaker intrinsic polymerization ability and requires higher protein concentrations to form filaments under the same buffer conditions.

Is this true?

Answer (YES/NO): NO